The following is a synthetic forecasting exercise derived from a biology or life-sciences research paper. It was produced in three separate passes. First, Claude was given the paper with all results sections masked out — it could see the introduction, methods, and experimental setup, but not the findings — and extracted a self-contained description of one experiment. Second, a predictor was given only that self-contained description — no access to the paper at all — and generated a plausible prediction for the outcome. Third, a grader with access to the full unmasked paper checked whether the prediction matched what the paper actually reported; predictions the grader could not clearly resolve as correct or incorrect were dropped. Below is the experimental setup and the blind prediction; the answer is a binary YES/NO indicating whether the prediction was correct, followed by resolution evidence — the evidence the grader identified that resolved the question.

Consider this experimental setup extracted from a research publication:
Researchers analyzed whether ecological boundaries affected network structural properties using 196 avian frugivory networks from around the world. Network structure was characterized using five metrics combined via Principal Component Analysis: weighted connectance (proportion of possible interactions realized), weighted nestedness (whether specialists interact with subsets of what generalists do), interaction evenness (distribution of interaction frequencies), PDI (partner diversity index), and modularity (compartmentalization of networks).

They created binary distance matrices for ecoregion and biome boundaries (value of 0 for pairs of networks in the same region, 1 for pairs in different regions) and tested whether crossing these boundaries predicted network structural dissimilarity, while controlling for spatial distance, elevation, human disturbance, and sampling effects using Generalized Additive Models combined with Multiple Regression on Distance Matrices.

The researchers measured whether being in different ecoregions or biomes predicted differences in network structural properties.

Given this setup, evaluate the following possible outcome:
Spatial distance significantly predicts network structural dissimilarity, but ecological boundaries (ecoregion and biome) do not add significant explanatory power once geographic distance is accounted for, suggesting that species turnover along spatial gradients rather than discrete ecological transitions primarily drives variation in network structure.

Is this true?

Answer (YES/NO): YES